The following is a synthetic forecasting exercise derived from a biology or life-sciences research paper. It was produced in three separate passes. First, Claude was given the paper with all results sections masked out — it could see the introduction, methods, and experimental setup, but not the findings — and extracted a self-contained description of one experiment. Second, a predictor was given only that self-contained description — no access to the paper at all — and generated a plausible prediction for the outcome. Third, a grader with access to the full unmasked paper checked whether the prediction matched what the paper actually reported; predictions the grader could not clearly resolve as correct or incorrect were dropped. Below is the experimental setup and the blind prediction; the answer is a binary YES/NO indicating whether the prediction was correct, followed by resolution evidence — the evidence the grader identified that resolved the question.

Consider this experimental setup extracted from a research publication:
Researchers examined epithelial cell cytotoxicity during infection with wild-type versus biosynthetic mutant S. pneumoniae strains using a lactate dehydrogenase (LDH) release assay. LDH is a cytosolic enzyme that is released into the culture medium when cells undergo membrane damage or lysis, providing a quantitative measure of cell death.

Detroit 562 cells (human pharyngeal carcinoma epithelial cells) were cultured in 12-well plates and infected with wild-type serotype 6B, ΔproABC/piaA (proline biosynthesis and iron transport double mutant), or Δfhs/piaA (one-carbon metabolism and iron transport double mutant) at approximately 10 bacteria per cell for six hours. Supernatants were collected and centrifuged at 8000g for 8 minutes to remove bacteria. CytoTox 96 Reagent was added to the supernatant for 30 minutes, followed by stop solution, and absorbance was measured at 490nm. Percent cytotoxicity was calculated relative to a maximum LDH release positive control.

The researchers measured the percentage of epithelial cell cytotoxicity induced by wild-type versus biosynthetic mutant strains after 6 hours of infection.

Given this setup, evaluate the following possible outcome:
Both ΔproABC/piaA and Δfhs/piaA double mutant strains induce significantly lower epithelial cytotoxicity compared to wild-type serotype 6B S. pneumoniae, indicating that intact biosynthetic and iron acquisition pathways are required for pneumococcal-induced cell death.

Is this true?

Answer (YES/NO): NO